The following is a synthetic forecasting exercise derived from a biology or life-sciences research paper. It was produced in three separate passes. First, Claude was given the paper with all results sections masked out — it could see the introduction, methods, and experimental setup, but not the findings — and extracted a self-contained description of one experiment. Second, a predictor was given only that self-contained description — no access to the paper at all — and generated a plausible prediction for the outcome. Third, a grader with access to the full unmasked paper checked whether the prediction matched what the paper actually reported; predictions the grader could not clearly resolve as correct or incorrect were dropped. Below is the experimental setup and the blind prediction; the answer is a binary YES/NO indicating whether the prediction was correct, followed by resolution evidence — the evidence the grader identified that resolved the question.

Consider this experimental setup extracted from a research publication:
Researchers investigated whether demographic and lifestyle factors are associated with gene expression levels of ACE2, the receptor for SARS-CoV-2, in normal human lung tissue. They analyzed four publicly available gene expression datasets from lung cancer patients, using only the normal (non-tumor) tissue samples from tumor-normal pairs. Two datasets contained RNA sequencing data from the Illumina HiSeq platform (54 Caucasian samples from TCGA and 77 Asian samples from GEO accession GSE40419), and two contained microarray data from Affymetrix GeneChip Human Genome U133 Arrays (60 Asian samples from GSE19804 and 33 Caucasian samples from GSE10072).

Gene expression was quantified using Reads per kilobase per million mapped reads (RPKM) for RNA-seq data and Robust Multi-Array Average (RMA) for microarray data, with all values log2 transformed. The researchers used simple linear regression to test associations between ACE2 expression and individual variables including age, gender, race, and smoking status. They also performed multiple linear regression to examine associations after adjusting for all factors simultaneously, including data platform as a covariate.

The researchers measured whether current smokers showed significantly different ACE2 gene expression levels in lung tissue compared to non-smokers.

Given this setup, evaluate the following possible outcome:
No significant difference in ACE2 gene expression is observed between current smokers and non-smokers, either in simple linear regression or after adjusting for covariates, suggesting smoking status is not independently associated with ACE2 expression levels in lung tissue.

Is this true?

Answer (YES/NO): NO